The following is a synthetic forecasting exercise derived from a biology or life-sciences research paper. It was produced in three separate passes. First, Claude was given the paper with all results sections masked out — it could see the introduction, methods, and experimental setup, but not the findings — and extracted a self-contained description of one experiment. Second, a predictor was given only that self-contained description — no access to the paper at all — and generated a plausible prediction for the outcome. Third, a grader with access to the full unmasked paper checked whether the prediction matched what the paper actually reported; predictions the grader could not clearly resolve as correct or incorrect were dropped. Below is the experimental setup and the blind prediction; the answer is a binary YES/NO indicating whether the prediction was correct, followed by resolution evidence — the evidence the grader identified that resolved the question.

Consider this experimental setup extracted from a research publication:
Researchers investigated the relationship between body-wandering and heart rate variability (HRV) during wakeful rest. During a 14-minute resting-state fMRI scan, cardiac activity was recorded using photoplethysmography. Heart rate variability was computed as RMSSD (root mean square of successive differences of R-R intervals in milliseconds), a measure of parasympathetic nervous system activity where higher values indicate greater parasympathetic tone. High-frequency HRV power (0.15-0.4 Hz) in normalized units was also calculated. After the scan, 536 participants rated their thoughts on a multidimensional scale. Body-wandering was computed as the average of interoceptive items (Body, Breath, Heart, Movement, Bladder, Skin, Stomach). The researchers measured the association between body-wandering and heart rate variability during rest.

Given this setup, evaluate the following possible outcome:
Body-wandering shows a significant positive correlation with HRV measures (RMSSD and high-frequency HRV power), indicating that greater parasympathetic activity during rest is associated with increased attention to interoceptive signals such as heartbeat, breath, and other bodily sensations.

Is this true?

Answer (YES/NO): NO